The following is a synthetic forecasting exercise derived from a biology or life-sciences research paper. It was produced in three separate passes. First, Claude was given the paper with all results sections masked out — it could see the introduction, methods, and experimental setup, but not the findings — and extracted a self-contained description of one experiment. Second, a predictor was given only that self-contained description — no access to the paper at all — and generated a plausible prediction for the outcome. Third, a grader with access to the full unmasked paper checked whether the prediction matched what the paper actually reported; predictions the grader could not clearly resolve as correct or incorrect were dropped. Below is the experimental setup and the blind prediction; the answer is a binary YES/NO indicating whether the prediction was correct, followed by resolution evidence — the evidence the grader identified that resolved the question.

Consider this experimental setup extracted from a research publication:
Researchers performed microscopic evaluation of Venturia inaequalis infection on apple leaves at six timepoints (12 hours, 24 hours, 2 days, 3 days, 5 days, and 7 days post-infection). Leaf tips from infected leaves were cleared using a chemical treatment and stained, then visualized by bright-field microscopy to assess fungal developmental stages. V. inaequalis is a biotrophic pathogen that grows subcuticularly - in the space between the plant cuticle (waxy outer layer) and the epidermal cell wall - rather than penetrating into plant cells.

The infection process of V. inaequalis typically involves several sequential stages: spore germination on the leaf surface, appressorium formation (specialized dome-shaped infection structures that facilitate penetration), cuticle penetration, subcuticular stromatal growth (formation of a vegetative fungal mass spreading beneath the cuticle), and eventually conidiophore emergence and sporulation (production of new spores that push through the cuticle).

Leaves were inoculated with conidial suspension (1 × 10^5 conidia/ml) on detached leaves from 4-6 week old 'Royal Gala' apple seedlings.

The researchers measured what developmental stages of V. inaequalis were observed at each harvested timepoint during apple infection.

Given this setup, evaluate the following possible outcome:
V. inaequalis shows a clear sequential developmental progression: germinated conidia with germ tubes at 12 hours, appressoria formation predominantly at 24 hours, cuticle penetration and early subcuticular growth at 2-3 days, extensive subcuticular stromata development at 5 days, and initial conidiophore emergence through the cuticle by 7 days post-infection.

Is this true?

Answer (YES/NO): NO